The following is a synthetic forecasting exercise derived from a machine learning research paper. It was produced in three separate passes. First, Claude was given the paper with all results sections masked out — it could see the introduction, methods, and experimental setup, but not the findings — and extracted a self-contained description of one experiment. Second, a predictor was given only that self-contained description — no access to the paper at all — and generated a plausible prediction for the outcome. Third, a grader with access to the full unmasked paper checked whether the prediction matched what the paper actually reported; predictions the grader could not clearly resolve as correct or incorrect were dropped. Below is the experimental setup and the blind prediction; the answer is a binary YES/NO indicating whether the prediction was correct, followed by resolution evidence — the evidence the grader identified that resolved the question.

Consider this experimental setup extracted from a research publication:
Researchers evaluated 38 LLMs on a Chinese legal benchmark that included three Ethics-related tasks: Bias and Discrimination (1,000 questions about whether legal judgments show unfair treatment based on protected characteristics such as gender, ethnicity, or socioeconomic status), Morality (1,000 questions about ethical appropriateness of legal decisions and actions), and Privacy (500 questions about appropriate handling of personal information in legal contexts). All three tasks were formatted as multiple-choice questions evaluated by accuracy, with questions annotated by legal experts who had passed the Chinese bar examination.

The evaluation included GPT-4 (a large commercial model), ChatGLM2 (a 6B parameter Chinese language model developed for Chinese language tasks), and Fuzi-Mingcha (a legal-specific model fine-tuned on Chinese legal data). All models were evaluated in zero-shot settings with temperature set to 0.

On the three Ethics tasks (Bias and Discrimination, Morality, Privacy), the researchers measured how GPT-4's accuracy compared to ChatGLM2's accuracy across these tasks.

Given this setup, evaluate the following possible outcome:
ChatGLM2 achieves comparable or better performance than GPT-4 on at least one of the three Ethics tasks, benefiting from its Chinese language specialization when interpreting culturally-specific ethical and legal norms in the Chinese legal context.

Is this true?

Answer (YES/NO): NO